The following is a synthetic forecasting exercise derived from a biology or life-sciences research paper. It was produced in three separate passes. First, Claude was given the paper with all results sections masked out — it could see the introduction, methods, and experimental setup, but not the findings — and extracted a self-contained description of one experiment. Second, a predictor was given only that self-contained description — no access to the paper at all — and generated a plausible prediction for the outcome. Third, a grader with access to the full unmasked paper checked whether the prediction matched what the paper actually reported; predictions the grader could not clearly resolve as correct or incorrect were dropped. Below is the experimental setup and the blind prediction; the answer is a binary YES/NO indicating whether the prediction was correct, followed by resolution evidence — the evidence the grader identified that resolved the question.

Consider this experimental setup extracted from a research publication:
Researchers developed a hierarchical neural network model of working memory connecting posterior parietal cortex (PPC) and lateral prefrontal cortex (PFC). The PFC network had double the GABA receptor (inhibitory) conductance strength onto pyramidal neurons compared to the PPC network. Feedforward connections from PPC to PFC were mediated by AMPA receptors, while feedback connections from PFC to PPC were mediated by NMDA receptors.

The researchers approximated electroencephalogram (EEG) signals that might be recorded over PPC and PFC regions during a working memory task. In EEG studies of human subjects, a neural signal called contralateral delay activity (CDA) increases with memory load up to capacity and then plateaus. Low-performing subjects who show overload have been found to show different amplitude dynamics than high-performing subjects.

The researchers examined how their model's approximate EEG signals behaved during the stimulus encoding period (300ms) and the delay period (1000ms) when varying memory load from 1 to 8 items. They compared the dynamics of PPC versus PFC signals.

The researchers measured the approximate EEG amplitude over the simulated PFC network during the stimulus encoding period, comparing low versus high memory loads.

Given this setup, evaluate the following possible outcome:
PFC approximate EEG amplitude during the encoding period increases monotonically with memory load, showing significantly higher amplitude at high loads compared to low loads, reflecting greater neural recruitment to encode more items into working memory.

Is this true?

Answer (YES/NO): NO